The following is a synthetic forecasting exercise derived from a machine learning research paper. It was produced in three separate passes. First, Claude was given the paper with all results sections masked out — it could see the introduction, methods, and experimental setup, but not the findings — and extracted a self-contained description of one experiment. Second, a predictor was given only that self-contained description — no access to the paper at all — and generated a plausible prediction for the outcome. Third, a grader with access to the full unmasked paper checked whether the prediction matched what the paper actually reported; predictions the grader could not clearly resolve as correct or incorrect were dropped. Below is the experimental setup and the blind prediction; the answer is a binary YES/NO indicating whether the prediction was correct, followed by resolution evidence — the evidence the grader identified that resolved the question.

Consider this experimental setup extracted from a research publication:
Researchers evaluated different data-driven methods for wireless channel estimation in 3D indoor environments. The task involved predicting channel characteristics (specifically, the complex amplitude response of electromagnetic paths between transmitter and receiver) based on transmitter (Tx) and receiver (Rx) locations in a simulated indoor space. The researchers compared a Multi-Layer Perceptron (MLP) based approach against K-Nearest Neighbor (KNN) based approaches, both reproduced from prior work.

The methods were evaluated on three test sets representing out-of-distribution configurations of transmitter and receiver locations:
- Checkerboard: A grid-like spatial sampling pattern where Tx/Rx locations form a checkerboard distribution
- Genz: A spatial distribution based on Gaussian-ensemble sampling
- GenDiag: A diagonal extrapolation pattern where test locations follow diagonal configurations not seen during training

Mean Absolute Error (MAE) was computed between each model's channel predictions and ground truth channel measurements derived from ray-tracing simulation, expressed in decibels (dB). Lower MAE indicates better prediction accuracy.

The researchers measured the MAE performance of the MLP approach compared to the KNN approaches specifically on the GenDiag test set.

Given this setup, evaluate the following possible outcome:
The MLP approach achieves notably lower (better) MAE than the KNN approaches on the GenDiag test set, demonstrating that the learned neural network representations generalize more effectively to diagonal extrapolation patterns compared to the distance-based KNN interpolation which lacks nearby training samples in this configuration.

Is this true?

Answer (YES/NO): NO